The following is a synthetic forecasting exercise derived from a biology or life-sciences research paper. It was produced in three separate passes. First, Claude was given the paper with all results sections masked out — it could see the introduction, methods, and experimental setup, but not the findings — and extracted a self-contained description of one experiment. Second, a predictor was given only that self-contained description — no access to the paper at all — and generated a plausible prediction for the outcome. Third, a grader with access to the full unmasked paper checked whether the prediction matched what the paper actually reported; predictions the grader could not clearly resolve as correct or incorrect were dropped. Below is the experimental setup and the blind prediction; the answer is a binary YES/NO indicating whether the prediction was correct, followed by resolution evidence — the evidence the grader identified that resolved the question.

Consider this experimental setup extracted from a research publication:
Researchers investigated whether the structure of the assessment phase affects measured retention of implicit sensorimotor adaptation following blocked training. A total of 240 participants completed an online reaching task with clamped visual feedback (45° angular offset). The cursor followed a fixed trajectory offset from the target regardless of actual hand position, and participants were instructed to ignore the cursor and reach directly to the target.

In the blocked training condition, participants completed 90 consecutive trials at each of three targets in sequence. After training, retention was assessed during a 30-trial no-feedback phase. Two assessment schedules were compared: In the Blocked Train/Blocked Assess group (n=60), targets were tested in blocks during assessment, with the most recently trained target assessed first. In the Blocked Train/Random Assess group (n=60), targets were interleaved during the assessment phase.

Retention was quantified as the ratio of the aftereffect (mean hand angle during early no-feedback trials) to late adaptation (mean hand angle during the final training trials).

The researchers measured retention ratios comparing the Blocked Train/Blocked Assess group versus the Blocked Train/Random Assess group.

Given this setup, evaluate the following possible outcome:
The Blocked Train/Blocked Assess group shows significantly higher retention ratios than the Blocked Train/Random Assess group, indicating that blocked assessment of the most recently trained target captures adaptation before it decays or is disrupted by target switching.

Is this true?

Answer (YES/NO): NO